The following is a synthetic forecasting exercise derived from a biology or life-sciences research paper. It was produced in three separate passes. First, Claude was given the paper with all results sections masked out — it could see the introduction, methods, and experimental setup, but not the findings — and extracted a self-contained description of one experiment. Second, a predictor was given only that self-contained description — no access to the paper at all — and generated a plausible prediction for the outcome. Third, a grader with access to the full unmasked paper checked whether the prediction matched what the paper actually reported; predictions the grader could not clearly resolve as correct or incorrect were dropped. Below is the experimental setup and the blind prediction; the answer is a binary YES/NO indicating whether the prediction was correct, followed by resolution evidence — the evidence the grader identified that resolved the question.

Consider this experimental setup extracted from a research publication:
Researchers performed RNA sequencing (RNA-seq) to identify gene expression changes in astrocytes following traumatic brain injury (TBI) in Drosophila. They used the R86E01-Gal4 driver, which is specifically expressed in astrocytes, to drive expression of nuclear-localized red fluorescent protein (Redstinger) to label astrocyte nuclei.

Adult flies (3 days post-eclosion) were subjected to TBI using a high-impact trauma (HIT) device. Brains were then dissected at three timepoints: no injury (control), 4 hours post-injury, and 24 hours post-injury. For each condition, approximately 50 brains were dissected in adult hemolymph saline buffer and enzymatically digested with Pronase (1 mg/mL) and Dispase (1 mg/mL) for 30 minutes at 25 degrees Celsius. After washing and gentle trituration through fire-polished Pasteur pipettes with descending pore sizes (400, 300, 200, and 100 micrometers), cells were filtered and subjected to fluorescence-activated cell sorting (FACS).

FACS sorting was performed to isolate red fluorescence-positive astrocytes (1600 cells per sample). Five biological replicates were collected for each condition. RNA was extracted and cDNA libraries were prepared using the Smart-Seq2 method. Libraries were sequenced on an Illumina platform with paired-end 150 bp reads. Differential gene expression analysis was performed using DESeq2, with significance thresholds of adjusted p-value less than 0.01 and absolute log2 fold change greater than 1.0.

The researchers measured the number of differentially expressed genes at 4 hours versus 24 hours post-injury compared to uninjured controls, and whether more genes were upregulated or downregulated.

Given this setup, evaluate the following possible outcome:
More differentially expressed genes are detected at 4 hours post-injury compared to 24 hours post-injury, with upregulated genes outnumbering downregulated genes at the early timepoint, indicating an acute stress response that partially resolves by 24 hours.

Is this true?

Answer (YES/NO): YES